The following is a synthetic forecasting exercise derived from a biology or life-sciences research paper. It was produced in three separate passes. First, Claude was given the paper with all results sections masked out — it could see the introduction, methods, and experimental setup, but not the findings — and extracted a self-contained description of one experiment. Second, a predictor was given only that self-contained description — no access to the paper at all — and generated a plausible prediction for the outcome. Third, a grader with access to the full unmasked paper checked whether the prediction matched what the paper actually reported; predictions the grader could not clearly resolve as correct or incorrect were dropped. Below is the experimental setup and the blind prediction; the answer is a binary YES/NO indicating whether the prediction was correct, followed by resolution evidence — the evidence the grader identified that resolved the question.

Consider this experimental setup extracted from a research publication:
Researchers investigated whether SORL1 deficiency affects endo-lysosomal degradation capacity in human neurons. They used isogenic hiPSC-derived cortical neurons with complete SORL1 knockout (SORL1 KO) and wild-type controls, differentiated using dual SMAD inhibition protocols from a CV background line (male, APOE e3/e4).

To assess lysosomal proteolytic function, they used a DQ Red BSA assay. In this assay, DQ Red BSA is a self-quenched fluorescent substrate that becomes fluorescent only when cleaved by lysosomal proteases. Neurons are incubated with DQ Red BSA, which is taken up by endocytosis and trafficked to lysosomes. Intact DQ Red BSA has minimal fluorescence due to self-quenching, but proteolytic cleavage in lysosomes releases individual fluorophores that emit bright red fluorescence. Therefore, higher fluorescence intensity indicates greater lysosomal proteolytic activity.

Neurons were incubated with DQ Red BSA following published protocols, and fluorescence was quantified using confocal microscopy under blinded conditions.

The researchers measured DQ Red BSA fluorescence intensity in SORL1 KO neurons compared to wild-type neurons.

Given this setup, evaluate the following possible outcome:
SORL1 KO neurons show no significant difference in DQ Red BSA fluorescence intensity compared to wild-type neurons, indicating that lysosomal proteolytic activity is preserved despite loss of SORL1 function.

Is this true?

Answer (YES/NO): NO